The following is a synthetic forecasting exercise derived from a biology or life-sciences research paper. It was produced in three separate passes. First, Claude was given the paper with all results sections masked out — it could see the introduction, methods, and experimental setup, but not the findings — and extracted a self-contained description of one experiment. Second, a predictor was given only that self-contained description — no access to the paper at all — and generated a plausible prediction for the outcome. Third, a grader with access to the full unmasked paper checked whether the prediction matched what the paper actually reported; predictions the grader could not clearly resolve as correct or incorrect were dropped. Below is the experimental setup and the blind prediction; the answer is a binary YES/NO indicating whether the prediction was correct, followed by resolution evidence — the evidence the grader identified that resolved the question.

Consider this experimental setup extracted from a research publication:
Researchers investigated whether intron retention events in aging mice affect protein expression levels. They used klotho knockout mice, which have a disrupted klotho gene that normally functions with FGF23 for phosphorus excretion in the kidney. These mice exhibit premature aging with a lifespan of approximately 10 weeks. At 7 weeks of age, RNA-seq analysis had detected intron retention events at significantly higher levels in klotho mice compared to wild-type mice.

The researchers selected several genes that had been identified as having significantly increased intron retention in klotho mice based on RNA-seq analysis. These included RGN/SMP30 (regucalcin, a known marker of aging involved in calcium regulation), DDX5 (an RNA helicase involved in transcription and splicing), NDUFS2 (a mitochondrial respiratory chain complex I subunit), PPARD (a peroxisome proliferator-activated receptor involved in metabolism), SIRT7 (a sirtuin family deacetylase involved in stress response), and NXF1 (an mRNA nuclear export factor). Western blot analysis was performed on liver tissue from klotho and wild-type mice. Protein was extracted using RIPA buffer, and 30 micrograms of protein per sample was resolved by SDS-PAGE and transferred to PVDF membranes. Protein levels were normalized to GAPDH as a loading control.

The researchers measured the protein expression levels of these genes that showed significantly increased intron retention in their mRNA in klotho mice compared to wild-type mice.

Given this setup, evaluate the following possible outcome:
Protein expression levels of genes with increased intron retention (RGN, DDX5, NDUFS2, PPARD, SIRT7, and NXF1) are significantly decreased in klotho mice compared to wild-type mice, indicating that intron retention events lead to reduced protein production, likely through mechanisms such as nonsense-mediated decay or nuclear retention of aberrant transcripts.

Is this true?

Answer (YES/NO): NO